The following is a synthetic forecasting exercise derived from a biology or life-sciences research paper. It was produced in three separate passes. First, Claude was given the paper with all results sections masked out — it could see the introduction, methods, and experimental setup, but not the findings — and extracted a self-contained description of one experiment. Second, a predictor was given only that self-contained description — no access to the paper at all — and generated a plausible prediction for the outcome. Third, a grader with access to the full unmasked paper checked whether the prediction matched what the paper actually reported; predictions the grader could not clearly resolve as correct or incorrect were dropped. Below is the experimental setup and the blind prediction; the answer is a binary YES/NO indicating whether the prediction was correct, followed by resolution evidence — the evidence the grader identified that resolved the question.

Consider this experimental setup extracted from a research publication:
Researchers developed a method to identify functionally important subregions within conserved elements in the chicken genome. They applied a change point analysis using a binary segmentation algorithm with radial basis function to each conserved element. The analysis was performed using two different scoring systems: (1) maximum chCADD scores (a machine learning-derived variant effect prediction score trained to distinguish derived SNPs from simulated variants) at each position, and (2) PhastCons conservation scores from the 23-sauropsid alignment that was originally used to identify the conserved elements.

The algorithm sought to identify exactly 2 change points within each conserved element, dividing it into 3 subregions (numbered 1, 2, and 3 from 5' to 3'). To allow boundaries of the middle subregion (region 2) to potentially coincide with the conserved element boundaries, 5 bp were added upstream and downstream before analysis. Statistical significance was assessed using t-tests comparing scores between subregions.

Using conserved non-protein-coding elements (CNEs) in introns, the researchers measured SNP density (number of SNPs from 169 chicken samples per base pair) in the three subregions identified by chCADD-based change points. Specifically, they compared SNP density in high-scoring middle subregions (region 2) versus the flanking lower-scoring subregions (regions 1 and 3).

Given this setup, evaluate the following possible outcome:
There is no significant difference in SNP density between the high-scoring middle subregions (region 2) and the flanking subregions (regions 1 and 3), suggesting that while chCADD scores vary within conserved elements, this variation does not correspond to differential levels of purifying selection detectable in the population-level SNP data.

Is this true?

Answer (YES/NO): NO